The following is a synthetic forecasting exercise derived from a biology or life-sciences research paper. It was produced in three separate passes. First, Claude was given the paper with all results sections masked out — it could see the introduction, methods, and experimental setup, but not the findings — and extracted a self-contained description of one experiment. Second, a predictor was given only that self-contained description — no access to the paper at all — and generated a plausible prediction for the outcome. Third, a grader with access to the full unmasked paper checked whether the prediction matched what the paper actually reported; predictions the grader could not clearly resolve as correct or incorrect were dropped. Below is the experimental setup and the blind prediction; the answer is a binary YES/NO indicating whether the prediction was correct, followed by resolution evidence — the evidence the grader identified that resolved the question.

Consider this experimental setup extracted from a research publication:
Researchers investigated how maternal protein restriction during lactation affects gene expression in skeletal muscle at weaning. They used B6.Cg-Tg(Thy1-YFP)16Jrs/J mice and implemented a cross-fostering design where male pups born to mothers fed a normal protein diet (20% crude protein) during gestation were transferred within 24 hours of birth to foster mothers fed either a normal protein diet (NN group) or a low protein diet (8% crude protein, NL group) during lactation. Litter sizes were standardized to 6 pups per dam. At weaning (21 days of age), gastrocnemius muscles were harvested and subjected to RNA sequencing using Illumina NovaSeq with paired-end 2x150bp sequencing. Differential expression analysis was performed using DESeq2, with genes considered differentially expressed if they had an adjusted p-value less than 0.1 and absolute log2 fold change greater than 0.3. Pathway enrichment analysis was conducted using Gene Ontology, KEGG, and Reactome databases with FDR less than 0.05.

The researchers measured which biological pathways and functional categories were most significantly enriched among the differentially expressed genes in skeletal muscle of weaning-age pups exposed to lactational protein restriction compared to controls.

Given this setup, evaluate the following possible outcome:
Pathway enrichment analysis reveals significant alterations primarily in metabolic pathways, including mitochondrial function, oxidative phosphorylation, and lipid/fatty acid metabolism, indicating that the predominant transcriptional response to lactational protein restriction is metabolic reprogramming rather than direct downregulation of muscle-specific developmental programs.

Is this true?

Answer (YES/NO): NO